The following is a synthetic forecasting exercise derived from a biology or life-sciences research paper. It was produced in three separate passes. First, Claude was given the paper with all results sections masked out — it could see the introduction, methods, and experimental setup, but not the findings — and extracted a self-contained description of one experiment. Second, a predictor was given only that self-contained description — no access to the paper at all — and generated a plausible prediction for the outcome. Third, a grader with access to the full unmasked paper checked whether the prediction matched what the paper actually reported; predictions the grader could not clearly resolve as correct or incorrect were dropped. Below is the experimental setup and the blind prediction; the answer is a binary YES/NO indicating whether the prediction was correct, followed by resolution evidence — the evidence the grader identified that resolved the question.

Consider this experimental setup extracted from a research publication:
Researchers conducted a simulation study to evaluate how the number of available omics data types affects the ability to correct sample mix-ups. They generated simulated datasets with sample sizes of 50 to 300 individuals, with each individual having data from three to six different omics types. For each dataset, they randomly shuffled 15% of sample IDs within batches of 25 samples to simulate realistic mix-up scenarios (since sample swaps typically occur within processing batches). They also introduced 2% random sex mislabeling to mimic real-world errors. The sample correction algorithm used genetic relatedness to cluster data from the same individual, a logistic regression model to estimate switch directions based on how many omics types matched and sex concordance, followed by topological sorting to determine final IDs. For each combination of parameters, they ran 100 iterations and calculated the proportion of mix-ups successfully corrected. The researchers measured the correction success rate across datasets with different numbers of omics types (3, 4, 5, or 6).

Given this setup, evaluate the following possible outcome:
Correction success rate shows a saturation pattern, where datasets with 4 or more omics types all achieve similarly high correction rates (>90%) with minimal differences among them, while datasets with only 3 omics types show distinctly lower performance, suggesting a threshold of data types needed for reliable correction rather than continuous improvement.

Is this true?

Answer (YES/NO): NO